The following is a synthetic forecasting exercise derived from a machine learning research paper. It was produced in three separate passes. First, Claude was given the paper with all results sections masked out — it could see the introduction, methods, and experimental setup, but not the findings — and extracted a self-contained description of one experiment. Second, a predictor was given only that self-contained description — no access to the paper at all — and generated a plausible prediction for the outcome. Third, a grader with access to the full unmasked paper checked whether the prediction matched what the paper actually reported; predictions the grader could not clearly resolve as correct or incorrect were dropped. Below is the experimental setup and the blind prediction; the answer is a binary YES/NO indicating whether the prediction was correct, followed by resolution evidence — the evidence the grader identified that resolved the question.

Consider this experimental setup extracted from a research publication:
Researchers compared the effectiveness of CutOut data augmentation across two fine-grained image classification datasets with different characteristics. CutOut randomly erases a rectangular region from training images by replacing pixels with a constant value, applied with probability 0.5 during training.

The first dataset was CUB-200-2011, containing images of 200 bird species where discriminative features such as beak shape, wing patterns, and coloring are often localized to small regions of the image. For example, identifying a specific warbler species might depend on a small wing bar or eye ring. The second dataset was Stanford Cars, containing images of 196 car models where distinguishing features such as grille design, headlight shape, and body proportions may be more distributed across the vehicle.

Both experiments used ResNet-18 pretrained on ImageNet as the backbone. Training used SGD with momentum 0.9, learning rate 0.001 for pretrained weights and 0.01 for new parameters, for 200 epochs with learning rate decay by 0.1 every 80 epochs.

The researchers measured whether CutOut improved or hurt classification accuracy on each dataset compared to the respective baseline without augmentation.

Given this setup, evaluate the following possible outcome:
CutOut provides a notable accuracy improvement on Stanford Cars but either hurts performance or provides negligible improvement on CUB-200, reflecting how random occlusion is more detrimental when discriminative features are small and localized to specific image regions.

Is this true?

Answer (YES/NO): YES